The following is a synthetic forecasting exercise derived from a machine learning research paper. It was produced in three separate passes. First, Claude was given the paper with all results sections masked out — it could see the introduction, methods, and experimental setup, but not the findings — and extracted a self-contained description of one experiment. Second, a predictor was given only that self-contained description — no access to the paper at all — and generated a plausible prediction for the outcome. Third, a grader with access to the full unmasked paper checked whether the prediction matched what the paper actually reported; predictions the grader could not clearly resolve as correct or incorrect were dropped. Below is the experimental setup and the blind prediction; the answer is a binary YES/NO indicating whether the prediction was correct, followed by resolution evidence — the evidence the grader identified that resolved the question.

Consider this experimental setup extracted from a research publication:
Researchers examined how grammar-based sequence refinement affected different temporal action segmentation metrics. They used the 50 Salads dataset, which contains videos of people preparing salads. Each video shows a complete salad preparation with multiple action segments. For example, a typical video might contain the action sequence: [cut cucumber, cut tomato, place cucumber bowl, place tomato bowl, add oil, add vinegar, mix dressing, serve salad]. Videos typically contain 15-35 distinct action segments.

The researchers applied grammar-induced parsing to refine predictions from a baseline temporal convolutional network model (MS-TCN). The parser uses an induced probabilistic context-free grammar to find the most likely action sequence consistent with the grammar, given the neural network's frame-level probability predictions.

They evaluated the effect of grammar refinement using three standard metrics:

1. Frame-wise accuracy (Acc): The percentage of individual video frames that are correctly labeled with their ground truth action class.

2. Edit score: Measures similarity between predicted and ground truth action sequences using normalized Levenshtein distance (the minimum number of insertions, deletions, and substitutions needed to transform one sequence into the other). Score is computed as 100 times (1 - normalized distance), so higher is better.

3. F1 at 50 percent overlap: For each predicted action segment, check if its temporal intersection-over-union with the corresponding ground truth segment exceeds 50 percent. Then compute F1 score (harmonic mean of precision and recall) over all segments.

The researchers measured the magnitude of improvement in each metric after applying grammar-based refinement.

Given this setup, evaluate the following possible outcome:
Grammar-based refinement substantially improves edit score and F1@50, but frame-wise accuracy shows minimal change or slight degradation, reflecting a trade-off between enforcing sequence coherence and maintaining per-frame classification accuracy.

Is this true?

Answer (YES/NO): NO